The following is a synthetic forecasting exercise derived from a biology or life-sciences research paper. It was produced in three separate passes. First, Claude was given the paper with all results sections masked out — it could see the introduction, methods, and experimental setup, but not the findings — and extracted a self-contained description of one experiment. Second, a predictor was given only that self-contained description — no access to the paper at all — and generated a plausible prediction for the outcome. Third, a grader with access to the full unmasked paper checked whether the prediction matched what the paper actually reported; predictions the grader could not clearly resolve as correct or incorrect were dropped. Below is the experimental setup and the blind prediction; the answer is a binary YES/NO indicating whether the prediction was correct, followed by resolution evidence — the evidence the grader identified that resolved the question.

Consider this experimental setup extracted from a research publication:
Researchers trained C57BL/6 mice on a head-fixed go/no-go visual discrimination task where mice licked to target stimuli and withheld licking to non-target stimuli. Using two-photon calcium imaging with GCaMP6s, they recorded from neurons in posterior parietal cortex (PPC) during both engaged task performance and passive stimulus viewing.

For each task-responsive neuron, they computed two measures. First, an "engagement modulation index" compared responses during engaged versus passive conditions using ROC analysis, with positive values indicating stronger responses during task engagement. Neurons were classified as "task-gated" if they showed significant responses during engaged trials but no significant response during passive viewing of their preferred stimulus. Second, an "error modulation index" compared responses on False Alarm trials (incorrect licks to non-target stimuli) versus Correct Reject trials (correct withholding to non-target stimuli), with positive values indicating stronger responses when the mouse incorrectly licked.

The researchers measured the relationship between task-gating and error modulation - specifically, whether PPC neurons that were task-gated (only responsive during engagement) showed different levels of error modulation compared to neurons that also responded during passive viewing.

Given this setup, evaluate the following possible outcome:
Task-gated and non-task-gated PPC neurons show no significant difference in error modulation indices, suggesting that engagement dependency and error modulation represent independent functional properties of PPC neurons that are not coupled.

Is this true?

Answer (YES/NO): NO